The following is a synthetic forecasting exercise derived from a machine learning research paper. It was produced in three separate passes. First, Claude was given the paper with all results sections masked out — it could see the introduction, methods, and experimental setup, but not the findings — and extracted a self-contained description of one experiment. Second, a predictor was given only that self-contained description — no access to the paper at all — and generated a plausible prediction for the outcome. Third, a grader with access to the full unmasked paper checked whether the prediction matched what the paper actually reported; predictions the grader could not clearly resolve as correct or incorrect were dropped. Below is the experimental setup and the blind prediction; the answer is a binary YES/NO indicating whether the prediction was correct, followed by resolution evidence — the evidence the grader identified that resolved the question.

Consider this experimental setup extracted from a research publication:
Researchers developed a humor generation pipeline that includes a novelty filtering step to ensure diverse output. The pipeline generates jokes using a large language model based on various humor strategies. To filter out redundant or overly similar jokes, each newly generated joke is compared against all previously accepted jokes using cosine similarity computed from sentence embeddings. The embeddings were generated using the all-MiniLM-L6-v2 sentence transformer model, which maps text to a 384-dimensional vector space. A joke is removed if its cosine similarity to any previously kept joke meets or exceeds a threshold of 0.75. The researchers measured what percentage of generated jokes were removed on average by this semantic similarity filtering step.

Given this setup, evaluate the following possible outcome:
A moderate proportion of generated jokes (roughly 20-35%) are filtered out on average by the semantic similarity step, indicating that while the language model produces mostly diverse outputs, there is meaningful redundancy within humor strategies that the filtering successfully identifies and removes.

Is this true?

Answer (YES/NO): NO